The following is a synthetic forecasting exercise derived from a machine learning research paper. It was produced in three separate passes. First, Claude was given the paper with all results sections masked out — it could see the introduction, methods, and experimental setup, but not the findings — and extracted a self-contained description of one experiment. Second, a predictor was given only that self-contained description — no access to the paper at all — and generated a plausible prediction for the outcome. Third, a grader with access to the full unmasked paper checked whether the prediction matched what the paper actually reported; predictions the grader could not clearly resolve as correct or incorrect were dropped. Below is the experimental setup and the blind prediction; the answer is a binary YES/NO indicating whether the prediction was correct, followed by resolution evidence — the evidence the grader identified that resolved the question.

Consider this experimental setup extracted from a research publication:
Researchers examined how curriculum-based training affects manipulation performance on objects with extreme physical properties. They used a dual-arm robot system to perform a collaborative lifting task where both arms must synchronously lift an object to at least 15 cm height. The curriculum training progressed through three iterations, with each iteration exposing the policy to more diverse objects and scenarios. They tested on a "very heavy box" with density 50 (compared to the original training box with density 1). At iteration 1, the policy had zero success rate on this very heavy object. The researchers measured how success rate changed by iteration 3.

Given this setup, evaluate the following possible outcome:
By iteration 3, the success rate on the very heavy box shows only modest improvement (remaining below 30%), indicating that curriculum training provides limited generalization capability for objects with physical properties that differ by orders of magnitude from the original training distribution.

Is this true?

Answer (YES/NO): NO